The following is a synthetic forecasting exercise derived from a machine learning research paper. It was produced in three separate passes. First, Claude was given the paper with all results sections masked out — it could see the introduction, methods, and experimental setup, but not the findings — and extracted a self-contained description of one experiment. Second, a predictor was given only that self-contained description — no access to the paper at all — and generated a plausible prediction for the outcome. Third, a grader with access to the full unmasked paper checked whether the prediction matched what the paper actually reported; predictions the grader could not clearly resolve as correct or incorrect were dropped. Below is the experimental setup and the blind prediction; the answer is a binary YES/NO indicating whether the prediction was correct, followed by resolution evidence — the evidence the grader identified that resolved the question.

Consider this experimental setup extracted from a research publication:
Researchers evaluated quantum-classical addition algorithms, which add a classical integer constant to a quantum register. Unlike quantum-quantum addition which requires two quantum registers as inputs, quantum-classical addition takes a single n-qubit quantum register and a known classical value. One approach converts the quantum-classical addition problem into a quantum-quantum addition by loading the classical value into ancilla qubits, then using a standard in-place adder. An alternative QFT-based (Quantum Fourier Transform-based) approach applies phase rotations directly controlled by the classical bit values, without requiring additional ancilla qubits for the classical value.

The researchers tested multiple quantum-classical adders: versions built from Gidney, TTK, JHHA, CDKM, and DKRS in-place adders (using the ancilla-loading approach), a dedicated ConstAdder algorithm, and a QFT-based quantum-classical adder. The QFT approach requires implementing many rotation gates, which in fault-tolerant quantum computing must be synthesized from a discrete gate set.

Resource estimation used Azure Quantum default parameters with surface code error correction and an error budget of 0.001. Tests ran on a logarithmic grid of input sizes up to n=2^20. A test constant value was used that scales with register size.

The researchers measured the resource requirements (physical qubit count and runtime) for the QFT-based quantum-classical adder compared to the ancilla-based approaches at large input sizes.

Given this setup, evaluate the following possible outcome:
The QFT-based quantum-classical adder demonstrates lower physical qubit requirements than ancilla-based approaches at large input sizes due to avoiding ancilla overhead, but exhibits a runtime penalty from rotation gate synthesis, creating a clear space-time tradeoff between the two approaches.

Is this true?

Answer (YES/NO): YES